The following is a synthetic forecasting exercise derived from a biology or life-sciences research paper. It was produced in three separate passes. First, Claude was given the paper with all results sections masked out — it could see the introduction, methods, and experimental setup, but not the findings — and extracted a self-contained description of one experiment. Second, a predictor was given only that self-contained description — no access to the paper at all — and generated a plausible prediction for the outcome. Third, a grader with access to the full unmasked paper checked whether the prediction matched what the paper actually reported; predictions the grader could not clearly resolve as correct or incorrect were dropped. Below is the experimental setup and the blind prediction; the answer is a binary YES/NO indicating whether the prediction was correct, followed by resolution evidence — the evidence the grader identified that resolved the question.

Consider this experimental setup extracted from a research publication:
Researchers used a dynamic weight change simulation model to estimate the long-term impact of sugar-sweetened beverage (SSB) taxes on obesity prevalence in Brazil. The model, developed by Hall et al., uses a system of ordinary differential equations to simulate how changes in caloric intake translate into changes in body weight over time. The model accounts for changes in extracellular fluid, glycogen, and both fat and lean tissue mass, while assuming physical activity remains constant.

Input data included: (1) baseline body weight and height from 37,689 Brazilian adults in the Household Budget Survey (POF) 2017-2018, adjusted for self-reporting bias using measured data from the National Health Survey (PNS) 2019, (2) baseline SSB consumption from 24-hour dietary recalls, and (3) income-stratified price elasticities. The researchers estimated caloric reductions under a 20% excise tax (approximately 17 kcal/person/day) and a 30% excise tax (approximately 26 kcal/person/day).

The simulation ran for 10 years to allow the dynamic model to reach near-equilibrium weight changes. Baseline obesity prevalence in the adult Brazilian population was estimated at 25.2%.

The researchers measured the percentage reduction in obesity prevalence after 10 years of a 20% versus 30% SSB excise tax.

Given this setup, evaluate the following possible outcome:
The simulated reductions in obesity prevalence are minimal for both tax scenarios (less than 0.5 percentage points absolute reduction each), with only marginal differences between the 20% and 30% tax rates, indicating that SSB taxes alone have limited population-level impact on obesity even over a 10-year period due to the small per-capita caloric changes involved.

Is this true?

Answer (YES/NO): NO